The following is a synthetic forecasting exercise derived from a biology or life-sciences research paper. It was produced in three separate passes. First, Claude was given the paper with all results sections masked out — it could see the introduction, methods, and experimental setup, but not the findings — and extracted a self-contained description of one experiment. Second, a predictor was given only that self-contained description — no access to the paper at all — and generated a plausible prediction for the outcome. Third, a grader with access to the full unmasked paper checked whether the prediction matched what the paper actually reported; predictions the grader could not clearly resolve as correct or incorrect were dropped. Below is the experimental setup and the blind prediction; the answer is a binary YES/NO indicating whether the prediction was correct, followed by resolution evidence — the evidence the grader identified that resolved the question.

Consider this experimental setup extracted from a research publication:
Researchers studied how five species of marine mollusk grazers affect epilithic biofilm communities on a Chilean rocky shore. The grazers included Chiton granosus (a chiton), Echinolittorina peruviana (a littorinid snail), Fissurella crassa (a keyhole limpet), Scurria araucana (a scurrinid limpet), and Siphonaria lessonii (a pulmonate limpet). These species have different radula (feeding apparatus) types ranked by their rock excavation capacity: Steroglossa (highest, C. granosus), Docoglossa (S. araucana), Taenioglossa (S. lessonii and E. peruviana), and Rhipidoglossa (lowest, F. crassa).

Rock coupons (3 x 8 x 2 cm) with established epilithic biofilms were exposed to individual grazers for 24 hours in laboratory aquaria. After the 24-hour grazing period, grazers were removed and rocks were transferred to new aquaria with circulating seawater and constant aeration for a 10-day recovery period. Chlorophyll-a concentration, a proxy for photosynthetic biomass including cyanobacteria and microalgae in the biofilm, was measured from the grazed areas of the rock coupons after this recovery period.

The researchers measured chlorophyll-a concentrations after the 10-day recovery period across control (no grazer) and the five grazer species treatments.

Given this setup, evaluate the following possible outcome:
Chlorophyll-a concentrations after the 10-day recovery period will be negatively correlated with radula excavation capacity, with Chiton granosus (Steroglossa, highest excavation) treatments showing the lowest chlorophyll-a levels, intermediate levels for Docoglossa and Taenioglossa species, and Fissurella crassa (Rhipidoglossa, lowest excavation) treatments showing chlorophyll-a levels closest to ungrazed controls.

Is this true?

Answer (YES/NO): NO